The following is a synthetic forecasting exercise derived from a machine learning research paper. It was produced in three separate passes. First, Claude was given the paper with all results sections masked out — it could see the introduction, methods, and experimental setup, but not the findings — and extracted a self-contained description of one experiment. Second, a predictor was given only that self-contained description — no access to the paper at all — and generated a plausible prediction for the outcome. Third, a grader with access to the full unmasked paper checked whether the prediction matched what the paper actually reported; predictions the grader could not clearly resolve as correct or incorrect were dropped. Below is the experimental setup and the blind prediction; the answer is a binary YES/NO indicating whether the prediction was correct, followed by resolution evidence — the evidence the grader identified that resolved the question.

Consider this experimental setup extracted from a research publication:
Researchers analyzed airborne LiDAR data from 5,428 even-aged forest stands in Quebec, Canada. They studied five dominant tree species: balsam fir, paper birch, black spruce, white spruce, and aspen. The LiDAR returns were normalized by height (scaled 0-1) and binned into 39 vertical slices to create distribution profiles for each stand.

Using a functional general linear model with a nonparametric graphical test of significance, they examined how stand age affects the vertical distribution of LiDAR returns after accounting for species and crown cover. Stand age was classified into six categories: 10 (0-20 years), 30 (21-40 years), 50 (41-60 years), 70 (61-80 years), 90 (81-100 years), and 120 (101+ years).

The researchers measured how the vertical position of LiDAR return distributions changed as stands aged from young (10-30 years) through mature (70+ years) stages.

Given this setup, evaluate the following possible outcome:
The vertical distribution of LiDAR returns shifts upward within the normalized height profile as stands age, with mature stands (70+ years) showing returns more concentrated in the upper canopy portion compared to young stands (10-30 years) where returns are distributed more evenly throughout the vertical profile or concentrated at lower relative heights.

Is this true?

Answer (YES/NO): YES